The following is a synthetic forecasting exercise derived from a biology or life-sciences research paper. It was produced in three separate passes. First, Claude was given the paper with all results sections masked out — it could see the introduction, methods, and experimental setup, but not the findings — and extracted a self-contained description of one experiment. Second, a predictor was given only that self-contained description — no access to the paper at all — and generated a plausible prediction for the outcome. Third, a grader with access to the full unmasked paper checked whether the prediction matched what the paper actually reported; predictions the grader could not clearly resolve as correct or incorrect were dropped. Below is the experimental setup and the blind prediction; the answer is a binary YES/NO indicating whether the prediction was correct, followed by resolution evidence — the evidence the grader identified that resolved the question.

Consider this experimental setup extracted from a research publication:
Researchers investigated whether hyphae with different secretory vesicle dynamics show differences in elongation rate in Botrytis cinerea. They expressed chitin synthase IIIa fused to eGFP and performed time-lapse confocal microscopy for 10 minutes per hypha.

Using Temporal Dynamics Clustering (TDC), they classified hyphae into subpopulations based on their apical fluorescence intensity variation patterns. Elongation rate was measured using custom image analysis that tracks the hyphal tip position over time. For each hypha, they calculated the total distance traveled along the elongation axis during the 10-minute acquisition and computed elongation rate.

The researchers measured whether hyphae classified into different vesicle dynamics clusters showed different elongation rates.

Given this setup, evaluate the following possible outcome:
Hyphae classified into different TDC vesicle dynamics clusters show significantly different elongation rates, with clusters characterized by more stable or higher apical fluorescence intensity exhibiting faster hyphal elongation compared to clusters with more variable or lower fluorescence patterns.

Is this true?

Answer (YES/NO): NO